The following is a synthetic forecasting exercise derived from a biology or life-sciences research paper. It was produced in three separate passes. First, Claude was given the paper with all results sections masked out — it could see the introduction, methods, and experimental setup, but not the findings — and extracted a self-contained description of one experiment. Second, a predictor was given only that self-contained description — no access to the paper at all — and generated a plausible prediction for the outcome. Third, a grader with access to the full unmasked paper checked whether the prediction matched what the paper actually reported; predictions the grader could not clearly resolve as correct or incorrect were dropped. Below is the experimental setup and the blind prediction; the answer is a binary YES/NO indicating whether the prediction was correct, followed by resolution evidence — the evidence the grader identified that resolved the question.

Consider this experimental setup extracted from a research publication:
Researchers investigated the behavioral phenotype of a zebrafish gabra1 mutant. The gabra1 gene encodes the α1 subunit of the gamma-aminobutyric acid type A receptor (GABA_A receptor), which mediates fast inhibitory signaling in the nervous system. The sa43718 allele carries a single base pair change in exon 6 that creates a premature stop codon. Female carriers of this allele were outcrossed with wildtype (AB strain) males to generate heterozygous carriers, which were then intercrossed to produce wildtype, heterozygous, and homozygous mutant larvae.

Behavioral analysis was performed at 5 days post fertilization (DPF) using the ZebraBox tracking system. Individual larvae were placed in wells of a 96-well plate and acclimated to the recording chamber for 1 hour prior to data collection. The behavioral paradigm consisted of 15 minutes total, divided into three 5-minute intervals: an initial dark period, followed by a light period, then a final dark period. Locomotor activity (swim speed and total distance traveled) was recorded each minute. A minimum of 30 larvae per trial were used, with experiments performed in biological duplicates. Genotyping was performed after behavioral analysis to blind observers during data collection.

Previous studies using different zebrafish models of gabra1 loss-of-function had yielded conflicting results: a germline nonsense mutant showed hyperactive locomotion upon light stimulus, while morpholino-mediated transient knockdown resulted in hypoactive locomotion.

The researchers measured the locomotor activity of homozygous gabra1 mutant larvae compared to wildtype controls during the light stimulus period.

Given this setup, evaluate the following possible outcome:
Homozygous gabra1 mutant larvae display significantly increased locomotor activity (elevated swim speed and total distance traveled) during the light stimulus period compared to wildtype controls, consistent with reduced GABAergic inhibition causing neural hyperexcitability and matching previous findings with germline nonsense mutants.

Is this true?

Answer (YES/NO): YES